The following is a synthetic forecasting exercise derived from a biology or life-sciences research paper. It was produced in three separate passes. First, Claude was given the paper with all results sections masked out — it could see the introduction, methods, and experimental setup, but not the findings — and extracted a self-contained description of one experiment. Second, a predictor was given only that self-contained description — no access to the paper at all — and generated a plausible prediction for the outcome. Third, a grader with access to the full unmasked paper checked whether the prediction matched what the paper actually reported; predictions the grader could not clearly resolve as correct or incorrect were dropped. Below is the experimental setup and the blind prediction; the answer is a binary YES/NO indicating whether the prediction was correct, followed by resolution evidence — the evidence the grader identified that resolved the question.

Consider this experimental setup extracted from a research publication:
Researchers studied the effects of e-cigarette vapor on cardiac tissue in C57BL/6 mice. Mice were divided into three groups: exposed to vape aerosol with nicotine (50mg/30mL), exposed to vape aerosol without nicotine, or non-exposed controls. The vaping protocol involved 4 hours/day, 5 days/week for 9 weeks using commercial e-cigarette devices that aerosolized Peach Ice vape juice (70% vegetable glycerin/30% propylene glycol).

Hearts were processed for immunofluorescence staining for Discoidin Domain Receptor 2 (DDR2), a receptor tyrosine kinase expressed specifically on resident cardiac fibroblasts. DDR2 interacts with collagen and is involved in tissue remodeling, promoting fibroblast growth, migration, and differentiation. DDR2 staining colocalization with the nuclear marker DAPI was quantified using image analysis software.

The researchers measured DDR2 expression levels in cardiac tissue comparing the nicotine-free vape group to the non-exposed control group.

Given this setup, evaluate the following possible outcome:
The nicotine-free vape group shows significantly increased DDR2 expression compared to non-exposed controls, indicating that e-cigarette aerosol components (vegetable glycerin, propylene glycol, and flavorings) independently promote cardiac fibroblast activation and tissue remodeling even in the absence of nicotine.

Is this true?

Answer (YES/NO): NO